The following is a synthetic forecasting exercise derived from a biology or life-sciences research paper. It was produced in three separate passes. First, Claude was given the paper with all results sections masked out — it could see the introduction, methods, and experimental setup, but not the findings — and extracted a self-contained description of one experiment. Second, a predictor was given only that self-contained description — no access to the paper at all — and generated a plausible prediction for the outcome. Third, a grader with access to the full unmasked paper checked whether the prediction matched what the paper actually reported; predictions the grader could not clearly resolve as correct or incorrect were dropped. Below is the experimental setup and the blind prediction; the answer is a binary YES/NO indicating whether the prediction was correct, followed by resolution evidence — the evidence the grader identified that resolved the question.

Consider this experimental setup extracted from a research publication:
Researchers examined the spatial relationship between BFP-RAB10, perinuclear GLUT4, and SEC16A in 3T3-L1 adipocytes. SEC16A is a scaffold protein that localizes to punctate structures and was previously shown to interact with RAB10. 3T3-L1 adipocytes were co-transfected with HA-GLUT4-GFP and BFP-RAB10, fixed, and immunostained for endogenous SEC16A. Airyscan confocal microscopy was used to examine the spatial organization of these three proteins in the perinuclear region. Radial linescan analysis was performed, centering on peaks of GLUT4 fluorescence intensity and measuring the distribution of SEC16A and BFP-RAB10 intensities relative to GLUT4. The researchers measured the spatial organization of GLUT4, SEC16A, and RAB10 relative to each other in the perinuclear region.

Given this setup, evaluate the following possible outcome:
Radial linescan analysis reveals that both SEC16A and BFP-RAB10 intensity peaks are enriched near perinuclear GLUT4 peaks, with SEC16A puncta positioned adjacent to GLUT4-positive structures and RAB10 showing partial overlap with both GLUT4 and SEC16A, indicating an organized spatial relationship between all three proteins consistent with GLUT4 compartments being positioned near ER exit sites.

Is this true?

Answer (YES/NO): YES